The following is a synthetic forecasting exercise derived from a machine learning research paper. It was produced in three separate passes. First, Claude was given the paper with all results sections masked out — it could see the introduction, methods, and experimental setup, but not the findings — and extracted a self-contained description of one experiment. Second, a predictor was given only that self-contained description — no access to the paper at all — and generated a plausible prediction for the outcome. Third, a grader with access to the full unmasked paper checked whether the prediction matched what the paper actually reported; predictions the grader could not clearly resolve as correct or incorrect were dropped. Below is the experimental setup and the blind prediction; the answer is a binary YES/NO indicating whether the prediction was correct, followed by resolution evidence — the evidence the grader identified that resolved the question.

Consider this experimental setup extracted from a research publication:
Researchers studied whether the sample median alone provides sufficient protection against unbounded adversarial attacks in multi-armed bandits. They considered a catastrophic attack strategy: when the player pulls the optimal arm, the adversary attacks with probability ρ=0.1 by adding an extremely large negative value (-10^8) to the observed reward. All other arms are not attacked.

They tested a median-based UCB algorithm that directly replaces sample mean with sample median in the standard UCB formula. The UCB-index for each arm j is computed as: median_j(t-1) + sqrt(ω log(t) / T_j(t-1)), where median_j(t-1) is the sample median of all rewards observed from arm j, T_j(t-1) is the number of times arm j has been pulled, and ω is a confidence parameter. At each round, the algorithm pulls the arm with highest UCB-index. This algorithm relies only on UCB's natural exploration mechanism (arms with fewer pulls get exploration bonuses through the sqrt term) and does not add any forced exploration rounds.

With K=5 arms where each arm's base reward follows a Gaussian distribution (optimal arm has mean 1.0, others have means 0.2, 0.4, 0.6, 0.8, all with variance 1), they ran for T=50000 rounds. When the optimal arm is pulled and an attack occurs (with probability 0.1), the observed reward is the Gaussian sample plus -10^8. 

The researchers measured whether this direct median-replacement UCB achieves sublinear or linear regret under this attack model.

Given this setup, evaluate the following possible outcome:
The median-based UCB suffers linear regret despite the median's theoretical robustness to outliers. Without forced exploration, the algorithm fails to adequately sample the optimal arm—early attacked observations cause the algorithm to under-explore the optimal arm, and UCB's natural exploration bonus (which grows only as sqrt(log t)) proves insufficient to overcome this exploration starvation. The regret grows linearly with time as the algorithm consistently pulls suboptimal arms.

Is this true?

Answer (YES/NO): YES